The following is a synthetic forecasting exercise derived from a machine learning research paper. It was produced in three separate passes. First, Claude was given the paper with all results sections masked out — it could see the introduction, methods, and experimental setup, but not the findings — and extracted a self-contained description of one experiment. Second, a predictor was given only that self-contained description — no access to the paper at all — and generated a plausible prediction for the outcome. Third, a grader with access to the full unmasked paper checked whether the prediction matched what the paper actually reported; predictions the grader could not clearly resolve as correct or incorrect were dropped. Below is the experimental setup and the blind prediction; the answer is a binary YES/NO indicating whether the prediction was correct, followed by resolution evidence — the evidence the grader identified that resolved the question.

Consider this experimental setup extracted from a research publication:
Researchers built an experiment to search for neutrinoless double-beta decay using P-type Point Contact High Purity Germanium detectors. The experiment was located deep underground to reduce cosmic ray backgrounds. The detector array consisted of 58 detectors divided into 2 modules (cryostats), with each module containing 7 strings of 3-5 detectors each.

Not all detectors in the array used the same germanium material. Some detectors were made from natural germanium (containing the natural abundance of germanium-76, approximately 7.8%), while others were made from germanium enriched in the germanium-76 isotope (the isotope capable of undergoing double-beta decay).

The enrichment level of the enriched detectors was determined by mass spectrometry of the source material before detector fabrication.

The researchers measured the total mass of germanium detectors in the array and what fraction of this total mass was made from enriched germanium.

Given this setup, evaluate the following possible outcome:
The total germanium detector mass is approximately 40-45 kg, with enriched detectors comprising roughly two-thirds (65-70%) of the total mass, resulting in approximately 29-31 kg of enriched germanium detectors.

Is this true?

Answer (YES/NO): YES